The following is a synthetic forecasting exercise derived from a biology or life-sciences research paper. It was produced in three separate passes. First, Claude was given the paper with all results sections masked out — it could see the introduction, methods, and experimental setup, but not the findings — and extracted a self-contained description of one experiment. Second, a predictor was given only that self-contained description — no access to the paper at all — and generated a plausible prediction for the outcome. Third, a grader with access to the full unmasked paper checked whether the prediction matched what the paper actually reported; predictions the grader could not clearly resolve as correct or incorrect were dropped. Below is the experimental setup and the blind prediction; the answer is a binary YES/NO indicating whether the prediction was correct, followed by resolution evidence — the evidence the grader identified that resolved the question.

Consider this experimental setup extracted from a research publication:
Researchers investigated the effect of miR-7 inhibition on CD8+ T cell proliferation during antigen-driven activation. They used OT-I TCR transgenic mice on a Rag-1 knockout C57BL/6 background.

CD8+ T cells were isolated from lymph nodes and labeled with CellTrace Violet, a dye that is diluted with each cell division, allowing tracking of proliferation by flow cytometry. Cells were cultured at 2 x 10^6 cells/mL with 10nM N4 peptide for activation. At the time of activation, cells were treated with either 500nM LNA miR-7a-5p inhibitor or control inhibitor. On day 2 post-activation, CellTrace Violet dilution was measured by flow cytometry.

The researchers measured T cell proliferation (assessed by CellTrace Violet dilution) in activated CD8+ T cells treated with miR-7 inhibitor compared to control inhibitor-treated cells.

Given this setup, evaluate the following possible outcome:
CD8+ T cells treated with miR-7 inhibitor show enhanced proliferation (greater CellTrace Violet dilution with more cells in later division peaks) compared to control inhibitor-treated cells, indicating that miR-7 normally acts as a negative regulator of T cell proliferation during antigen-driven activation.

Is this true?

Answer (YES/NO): NO